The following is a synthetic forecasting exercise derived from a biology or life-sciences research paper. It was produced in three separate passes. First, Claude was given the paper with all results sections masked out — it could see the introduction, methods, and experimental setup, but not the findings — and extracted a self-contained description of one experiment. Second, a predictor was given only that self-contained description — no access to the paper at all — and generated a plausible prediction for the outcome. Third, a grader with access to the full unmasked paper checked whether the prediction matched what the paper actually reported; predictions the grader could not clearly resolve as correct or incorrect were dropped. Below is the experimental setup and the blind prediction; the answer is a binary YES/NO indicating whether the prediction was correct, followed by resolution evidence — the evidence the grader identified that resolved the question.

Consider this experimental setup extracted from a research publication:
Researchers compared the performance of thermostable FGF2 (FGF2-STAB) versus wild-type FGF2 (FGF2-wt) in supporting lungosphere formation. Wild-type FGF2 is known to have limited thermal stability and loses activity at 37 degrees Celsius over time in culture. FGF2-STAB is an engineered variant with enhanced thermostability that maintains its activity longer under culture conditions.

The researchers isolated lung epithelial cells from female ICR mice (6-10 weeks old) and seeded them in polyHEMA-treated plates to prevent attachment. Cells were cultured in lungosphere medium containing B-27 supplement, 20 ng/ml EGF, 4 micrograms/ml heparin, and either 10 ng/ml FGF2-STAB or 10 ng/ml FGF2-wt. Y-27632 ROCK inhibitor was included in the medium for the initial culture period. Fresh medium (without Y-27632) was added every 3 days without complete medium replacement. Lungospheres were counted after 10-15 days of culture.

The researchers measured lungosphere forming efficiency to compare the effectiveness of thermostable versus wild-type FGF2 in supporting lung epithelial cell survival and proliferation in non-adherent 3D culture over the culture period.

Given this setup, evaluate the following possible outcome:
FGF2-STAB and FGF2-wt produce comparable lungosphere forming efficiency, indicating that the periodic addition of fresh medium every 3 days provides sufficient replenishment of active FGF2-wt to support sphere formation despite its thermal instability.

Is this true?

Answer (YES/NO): NO